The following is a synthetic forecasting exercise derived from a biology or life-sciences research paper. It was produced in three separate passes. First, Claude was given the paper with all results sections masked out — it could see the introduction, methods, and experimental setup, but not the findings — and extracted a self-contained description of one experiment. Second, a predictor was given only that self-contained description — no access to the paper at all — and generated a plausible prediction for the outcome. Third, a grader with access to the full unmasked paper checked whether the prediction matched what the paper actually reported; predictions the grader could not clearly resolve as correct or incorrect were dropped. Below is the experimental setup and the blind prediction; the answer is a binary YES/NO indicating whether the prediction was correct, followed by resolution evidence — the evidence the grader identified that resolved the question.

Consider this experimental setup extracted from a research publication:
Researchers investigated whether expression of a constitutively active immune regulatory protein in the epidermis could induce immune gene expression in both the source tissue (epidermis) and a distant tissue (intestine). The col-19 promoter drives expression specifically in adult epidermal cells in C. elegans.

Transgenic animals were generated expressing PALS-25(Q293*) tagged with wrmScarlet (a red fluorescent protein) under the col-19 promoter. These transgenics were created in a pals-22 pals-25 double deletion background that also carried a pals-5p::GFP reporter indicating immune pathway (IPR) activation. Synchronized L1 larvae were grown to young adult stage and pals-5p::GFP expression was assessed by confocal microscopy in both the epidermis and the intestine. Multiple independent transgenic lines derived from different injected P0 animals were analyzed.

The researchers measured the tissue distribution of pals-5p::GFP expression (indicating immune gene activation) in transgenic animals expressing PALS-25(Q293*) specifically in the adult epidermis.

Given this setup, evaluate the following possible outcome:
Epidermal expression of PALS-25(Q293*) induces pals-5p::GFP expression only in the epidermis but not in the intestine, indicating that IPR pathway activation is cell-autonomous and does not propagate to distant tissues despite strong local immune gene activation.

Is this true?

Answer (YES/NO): NO